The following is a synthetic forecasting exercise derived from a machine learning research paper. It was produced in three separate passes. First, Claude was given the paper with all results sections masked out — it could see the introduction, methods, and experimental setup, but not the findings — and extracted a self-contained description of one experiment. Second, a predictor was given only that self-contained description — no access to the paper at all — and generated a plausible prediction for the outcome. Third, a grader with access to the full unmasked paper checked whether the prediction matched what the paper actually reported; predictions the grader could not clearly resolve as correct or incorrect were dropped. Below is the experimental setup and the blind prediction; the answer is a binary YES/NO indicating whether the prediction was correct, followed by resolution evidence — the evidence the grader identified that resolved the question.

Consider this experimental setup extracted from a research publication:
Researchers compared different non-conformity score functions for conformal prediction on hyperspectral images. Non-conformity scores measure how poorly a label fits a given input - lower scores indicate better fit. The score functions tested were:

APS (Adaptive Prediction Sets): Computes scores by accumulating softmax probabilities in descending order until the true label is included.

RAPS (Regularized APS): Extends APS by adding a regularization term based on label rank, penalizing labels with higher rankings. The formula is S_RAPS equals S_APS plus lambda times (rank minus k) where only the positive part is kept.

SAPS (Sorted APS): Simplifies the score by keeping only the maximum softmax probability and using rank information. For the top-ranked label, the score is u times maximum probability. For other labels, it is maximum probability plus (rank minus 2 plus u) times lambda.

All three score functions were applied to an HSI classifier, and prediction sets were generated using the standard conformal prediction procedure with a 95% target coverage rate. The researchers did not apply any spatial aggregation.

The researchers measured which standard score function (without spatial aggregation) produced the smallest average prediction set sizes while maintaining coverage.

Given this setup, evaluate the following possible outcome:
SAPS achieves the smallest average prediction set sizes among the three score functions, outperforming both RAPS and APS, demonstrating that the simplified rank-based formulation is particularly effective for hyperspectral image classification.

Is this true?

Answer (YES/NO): NO